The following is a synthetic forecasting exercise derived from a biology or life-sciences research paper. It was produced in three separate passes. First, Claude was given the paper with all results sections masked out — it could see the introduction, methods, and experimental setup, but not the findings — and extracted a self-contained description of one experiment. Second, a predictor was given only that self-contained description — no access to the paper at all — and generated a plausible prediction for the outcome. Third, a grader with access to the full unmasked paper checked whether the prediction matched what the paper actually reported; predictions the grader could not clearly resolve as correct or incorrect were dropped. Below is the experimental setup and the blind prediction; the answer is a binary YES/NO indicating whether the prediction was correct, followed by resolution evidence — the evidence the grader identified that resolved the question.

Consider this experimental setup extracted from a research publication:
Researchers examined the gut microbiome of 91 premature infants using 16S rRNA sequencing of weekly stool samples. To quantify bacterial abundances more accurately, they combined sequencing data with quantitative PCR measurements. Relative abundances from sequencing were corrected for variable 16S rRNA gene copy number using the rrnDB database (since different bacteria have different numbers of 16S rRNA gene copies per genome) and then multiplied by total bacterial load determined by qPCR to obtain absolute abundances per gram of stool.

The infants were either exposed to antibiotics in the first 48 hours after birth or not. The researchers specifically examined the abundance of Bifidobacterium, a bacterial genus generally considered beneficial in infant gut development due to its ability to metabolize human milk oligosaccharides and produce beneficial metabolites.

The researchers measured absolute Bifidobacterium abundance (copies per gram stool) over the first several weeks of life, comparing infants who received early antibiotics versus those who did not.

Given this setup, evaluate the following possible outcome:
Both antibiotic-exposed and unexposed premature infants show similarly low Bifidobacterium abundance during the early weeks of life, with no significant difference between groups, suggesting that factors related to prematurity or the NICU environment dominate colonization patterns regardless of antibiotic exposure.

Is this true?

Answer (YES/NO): NO